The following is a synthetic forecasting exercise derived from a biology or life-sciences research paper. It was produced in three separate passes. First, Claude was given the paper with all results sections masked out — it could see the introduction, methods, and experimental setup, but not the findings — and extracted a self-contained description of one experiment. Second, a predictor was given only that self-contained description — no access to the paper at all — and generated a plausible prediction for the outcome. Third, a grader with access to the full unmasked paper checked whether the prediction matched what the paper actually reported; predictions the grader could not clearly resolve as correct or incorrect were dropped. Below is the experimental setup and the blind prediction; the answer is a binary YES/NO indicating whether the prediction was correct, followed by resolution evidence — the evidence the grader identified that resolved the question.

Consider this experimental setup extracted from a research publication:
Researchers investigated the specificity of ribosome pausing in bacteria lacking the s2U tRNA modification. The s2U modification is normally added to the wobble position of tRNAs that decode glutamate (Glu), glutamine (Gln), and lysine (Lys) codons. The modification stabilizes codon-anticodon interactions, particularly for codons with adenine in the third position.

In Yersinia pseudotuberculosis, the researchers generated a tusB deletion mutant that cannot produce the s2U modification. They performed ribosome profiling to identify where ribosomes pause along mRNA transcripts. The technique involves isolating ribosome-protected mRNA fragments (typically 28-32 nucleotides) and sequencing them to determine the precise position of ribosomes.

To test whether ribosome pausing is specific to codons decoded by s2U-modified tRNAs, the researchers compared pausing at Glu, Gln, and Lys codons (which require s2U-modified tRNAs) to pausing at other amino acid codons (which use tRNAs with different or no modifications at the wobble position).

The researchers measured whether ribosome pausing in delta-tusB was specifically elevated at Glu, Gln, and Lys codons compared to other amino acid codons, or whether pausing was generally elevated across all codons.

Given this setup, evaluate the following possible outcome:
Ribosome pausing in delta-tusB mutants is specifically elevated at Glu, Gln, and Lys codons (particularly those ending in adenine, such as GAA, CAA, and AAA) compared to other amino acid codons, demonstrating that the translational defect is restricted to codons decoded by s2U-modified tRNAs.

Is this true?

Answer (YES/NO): YES